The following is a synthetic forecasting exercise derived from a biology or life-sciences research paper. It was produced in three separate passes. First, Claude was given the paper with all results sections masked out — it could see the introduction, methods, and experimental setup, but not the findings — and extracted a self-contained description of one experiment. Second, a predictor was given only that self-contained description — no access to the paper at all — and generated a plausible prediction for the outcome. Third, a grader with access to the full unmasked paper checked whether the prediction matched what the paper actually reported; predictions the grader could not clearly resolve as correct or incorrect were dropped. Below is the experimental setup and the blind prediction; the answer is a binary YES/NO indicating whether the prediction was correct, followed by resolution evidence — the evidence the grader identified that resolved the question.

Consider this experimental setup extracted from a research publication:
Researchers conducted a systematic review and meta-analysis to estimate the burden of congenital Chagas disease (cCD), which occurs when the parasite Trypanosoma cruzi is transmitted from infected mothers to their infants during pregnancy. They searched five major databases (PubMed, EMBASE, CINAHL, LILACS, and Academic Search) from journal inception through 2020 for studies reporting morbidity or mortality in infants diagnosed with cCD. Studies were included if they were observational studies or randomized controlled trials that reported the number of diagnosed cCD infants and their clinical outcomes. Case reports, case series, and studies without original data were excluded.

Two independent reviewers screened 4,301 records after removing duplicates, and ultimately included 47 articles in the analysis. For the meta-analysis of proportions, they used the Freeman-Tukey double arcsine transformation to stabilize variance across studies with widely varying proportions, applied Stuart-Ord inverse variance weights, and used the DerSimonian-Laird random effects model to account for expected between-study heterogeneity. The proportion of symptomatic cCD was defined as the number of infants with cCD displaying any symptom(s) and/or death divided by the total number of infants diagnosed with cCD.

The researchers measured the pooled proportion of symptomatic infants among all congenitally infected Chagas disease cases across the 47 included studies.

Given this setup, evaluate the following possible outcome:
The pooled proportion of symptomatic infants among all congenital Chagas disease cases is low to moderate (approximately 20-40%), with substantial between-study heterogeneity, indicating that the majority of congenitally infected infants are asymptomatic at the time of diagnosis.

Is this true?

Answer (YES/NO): YES